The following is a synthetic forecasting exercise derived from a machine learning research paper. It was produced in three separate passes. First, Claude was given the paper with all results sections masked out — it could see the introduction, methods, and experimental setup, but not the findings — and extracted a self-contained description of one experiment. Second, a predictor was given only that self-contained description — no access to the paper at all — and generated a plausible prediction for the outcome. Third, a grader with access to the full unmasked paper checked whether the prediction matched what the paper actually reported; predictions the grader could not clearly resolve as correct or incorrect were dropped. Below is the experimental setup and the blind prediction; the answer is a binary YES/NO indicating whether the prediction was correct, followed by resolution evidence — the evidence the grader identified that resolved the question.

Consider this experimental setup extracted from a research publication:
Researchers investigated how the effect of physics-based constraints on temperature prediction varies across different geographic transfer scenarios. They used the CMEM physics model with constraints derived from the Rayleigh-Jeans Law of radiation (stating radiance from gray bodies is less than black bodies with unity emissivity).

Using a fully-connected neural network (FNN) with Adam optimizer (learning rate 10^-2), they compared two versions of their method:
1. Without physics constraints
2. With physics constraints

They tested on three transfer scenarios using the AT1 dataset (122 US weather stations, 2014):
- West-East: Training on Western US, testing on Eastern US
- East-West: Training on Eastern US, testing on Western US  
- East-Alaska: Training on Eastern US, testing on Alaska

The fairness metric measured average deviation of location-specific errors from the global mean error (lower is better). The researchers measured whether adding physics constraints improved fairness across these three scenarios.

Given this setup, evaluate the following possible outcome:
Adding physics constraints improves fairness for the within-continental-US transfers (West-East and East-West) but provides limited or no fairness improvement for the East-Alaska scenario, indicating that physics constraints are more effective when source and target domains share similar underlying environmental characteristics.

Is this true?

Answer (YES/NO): NO